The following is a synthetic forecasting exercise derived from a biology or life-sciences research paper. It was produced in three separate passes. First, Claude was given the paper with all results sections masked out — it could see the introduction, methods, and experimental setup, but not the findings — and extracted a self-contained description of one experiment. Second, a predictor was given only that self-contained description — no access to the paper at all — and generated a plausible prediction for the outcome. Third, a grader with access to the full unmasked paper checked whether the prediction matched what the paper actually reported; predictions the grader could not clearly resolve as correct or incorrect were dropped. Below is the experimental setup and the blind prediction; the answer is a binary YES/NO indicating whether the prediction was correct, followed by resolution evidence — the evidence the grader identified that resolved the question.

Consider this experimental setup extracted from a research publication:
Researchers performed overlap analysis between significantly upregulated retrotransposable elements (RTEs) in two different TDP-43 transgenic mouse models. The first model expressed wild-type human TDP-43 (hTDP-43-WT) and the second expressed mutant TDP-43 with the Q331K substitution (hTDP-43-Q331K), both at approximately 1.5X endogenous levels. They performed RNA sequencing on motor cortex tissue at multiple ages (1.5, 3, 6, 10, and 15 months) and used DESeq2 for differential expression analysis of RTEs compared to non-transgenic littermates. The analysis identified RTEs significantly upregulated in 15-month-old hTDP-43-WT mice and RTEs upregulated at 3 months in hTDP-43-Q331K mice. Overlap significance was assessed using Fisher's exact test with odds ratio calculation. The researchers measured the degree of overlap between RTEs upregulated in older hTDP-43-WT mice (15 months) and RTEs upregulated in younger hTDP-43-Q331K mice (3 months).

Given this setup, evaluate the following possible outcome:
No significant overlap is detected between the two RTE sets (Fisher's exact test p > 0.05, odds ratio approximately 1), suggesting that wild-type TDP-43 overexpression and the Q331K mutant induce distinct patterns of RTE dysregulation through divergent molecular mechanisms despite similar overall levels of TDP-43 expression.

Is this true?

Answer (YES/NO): NO